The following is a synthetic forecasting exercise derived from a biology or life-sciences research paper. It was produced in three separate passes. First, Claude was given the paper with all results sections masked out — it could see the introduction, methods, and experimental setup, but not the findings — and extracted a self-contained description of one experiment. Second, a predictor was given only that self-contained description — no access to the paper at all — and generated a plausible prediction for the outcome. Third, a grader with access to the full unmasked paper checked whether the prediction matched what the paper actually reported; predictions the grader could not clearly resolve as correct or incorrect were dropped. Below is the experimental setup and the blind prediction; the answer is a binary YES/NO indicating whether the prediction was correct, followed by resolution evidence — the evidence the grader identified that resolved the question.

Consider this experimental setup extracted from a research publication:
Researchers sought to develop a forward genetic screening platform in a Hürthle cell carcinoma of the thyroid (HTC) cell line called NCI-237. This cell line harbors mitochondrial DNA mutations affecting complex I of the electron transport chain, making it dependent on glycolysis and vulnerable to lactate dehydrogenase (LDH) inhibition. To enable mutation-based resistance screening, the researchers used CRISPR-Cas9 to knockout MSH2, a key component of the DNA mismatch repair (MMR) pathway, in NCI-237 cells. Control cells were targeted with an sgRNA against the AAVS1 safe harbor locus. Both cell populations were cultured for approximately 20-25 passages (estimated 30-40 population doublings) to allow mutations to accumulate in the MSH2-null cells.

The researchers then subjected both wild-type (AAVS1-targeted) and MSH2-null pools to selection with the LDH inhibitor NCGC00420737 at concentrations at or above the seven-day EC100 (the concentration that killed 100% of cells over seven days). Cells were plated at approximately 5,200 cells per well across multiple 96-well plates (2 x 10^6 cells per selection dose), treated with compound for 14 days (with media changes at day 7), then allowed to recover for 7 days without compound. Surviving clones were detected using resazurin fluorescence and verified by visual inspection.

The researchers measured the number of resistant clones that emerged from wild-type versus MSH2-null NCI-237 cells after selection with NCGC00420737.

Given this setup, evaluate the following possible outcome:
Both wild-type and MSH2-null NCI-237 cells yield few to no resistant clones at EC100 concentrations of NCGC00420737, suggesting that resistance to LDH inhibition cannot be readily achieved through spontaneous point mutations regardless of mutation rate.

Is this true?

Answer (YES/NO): NO